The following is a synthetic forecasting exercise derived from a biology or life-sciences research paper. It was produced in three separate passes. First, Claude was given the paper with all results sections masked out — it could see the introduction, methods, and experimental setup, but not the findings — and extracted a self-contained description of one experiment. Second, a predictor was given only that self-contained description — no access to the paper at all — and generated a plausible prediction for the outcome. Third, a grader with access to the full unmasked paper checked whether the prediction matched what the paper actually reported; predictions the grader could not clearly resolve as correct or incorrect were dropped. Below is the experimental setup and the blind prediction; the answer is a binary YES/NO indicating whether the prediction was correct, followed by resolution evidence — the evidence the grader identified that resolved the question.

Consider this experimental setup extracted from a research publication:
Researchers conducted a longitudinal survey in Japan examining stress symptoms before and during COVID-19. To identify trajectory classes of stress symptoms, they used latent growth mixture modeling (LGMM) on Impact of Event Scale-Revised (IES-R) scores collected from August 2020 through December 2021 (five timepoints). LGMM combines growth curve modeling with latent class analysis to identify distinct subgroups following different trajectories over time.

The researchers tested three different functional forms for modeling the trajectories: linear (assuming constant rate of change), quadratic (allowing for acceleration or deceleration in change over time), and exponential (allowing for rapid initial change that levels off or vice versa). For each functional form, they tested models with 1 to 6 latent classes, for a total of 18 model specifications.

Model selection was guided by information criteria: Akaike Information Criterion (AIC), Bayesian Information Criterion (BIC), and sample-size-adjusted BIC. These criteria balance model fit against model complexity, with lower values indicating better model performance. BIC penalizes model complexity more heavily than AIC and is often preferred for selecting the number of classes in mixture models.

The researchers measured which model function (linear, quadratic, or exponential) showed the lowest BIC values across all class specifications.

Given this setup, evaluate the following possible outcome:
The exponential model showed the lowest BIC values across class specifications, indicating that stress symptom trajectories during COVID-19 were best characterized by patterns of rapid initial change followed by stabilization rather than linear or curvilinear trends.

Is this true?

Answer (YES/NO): NO